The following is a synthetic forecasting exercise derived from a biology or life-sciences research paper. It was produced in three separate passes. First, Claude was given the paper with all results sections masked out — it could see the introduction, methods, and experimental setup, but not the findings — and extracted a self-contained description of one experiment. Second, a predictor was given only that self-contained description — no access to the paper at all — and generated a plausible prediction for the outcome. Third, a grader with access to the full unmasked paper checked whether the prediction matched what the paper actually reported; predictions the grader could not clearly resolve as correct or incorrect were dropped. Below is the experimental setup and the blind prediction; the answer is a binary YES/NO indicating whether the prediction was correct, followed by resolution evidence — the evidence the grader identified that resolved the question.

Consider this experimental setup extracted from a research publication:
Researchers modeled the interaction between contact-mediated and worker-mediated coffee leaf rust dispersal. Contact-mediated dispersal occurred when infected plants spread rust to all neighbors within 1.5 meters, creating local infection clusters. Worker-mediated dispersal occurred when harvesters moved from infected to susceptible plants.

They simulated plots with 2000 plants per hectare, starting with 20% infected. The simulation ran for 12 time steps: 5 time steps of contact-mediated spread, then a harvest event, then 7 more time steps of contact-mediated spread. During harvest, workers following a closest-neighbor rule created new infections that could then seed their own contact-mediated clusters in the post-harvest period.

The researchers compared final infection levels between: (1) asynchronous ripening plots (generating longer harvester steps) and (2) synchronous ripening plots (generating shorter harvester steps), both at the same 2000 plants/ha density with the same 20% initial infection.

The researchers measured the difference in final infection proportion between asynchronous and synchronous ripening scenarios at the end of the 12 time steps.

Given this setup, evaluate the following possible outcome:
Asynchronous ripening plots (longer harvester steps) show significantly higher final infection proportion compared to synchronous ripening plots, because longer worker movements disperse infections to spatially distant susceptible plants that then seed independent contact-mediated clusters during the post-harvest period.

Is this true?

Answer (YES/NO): NO